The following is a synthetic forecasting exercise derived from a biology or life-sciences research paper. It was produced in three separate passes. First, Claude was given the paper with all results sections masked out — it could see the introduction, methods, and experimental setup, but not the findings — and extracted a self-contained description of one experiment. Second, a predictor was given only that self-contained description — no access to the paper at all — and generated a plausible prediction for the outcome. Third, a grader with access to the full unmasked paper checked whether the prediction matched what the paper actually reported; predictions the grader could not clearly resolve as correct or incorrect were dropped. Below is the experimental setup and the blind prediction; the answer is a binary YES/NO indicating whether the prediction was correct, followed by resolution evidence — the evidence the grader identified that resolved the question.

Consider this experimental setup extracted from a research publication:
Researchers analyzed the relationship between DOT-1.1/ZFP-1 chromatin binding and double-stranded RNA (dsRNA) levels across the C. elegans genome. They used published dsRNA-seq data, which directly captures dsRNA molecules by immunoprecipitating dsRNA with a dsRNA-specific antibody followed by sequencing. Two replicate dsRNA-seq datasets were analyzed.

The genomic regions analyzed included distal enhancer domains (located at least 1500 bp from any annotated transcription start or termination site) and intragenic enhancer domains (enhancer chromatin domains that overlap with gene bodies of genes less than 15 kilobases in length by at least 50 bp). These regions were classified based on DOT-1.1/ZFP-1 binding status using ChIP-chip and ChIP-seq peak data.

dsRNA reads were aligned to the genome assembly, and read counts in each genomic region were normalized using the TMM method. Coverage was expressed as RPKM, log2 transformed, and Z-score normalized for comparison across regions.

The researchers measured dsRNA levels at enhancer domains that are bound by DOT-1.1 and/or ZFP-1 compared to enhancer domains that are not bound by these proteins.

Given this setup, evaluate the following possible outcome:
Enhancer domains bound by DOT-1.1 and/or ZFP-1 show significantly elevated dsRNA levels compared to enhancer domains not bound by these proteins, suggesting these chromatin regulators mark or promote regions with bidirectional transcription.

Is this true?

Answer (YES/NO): NO